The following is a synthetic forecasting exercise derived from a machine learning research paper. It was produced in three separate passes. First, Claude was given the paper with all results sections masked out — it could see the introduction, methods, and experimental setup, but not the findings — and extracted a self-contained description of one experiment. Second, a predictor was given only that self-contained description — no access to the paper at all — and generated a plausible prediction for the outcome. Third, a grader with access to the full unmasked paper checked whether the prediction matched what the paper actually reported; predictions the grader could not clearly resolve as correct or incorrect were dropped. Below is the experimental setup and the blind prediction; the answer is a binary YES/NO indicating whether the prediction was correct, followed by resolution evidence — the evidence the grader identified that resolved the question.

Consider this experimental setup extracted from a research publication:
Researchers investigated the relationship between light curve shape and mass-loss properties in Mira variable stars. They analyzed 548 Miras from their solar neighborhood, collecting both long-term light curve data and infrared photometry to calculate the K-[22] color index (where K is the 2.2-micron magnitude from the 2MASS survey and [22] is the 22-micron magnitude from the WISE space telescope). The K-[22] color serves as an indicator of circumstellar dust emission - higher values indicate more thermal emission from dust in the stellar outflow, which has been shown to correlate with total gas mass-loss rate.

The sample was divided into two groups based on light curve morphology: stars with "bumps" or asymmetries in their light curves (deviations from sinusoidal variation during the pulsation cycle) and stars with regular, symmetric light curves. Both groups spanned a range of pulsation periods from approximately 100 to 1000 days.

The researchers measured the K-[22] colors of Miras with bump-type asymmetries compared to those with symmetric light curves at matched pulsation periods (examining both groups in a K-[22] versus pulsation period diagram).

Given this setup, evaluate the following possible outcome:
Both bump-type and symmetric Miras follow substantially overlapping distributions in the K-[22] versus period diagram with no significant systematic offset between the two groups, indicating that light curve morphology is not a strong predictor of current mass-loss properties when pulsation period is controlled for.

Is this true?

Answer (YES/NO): NO